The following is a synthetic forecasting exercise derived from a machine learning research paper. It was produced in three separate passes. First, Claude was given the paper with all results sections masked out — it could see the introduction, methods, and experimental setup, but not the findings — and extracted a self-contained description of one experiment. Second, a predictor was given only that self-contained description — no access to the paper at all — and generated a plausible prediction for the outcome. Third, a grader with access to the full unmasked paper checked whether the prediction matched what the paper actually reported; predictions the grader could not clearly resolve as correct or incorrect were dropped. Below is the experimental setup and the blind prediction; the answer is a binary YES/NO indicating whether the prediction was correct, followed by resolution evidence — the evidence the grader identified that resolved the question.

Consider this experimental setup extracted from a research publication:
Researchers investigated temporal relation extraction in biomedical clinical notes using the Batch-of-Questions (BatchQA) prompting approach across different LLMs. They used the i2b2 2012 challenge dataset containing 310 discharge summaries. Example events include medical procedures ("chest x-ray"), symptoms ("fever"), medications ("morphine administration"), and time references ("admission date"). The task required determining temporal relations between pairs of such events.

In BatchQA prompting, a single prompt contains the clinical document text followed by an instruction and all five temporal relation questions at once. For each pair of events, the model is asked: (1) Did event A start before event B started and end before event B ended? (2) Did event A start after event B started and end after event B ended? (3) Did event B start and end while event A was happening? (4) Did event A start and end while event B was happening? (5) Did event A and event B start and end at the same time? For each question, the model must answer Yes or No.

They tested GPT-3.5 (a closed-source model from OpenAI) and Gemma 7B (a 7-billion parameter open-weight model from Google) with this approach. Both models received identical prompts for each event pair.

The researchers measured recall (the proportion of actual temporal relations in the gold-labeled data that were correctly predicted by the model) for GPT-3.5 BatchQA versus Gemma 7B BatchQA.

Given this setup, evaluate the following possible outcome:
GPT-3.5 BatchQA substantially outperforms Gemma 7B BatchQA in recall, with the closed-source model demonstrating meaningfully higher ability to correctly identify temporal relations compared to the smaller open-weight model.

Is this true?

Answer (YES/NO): NO